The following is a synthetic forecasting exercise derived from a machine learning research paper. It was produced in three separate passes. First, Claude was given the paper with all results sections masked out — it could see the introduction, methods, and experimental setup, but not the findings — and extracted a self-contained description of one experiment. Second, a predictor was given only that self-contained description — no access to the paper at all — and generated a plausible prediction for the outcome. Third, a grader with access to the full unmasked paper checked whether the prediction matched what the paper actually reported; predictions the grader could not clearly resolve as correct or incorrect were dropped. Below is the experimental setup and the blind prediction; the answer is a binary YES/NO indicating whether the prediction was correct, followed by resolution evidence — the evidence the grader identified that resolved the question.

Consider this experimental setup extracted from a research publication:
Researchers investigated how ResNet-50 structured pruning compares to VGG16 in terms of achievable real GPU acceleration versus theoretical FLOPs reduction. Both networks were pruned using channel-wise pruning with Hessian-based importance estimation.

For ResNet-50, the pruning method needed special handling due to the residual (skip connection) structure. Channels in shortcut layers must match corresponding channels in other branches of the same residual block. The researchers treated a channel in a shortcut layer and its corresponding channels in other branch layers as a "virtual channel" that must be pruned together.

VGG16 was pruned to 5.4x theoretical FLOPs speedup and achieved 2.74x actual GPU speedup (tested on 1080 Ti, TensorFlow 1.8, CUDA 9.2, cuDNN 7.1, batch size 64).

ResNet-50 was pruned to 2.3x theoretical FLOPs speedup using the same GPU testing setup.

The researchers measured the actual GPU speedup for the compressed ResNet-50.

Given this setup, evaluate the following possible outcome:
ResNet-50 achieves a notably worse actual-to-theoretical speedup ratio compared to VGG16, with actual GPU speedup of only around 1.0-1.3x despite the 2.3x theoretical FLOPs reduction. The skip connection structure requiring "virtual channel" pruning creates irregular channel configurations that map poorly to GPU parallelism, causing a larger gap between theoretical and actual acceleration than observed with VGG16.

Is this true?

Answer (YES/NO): NO